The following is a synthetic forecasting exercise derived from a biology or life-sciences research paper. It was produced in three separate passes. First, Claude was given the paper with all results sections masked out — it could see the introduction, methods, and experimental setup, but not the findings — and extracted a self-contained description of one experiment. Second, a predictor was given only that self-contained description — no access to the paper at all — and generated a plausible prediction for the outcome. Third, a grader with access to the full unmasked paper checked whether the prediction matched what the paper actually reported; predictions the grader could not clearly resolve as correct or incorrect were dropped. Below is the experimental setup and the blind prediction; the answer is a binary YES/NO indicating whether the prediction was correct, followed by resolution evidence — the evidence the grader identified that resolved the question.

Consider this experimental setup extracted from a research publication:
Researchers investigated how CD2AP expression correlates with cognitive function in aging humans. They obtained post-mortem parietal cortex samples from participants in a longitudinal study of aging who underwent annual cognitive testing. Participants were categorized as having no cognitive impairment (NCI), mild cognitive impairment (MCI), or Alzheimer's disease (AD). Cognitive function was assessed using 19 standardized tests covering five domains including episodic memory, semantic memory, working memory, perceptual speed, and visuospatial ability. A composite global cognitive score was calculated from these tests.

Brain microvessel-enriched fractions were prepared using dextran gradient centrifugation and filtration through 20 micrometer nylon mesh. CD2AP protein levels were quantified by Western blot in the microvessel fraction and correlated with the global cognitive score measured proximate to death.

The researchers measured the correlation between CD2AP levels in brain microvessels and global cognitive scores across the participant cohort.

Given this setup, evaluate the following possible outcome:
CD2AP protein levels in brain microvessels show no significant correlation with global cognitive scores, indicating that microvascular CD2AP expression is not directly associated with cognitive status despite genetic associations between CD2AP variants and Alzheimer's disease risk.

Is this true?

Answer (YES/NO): NO